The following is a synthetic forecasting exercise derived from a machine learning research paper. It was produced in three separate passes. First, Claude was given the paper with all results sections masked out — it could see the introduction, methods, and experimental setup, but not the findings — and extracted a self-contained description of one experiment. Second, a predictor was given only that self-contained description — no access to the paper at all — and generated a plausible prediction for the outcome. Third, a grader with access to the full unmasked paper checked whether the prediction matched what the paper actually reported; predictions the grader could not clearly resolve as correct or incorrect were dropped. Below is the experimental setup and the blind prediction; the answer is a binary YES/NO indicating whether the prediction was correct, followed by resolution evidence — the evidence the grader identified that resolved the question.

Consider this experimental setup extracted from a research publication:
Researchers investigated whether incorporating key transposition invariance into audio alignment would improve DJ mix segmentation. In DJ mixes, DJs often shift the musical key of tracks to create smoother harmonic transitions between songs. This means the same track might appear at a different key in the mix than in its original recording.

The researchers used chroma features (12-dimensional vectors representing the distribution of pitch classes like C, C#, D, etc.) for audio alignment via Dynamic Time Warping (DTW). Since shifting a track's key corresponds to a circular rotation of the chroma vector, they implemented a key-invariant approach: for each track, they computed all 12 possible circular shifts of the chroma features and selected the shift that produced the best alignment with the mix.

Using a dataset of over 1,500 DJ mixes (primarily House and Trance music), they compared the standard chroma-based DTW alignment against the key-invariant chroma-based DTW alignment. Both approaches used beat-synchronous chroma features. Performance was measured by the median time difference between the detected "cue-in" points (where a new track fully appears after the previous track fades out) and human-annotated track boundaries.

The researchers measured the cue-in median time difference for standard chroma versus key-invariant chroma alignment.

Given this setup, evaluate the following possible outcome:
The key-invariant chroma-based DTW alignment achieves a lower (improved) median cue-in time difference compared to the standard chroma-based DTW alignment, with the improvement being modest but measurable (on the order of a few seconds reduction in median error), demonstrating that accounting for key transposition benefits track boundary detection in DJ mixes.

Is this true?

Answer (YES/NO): NO